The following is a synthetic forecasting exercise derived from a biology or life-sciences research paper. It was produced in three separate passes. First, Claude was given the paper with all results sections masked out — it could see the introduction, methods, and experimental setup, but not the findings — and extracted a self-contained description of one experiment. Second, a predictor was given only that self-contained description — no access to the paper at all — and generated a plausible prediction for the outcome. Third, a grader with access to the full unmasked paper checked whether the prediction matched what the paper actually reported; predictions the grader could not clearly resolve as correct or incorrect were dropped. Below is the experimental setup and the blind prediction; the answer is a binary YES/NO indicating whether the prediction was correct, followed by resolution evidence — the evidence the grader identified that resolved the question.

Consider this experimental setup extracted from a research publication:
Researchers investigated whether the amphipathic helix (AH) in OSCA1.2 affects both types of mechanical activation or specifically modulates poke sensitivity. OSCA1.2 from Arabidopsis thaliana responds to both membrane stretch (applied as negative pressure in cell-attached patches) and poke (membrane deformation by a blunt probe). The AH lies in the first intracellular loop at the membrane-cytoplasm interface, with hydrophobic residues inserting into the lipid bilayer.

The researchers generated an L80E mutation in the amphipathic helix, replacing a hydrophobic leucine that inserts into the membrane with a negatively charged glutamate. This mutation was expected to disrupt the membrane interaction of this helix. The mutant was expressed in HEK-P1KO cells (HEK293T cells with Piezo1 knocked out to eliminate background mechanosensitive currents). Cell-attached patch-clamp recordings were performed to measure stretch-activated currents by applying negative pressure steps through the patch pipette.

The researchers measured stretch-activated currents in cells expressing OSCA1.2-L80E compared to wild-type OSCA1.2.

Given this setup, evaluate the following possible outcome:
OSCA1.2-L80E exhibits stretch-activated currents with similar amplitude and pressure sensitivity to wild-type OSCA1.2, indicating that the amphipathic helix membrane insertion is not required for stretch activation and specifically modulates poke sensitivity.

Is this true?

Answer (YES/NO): YES